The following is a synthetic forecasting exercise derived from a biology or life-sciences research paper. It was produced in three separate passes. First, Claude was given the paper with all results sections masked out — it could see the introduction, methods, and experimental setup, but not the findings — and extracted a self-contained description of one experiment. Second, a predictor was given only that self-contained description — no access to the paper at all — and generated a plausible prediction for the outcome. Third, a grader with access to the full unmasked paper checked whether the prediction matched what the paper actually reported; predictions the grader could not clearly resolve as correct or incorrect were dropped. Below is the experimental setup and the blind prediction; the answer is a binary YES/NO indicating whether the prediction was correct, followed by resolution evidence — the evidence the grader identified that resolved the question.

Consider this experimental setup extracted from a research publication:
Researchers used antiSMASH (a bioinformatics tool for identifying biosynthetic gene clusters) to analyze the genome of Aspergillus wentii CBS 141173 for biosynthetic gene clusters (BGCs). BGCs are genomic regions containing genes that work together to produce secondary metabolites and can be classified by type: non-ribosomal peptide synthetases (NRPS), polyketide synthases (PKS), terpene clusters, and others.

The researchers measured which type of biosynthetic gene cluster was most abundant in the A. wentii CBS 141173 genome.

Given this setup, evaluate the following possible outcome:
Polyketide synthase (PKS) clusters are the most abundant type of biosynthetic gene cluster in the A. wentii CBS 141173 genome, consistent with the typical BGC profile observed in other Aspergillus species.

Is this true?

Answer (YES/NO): NO